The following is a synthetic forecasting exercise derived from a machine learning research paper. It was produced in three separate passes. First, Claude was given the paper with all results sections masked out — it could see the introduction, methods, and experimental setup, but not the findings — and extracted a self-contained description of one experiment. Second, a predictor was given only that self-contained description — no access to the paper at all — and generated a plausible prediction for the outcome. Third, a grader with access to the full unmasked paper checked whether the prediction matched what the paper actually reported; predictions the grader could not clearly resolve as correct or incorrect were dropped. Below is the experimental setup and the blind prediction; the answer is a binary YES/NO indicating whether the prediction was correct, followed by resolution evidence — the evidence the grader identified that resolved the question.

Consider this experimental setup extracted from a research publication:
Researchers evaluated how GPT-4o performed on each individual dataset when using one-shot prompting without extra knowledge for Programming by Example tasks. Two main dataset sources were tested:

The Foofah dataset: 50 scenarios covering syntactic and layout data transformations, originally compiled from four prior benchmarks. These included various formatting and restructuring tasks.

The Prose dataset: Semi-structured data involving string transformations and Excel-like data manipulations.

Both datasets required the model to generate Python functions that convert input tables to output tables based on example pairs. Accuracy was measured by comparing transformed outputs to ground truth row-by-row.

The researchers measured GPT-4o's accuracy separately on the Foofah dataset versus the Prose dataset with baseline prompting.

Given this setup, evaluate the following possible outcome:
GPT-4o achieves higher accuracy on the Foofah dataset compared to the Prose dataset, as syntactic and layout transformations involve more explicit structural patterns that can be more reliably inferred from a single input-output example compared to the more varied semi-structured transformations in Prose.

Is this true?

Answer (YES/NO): YES